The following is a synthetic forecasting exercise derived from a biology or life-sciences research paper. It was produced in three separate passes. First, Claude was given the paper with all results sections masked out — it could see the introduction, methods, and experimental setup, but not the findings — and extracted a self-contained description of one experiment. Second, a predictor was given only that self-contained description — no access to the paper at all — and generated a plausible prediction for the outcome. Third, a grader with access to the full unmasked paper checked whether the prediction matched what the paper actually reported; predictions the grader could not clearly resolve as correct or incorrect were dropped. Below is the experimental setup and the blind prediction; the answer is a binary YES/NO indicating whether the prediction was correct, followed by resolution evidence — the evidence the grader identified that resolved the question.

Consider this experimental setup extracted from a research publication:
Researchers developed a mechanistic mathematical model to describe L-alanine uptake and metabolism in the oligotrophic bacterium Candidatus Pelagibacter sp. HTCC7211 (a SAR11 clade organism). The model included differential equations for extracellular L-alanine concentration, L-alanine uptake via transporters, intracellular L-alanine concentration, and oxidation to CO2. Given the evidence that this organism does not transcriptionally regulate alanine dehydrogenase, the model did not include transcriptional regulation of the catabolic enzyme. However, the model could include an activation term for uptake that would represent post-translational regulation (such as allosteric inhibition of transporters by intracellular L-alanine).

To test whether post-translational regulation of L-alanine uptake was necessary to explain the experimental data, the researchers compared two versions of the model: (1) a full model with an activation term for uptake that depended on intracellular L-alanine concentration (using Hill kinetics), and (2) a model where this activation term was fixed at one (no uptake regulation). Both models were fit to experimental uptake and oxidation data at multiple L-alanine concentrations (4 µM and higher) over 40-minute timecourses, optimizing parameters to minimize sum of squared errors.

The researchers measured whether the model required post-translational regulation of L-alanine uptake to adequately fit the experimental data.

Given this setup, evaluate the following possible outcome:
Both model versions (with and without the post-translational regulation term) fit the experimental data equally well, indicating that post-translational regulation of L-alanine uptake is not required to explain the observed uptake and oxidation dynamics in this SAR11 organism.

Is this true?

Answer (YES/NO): NO